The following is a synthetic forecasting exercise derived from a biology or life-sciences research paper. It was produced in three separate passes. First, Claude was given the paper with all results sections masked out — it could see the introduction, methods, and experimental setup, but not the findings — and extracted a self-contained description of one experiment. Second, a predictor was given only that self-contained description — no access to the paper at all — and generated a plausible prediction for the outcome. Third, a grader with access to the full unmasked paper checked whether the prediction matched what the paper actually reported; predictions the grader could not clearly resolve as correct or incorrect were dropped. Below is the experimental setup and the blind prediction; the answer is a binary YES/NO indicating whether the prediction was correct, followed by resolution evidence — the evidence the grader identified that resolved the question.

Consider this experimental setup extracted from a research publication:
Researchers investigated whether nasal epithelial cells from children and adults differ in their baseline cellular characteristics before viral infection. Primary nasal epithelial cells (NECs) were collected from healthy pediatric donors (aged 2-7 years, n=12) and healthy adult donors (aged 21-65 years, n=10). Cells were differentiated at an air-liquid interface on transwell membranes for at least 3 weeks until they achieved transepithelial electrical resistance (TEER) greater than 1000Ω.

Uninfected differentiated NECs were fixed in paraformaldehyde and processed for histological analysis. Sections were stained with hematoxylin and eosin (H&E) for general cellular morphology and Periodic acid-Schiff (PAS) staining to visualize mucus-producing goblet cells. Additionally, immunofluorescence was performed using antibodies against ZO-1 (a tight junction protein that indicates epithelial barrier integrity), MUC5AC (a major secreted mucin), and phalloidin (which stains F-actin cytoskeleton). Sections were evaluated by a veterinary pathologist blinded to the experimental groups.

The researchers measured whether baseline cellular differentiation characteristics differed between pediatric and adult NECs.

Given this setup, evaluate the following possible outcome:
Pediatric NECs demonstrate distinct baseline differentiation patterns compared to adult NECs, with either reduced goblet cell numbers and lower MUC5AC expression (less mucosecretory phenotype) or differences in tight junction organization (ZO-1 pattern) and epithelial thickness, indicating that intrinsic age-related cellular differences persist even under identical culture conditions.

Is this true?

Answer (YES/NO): NO